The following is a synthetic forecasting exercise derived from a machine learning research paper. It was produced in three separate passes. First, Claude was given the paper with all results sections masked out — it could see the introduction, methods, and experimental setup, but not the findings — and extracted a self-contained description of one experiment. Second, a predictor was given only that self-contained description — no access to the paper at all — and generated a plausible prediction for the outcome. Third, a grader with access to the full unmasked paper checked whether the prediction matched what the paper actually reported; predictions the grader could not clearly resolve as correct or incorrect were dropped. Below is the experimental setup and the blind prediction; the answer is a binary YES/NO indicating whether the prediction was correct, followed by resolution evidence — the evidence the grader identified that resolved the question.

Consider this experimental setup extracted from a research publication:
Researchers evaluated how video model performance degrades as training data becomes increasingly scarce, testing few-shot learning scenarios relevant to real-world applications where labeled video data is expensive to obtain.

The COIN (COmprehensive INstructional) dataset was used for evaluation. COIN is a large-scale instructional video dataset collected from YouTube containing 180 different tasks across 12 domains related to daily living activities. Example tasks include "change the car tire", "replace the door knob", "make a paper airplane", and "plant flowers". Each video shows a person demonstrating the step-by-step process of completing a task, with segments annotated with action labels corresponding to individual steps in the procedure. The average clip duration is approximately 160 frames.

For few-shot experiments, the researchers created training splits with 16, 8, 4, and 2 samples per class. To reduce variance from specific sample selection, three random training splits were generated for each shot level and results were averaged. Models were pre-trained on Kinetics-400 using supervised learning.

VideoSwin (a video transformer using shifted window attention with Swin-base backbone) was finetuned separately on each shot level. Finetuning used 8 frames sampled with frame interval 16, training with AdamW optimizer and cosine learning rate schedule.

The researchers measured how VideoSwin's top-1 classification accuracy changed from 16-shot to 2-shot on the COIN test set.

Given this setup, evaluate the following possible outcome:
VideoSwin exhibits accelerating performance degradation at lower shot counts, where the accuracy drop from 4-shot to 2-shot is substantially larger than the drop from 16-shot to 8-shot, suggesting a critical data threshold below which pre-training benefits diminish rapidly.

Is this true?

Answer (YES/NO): NO